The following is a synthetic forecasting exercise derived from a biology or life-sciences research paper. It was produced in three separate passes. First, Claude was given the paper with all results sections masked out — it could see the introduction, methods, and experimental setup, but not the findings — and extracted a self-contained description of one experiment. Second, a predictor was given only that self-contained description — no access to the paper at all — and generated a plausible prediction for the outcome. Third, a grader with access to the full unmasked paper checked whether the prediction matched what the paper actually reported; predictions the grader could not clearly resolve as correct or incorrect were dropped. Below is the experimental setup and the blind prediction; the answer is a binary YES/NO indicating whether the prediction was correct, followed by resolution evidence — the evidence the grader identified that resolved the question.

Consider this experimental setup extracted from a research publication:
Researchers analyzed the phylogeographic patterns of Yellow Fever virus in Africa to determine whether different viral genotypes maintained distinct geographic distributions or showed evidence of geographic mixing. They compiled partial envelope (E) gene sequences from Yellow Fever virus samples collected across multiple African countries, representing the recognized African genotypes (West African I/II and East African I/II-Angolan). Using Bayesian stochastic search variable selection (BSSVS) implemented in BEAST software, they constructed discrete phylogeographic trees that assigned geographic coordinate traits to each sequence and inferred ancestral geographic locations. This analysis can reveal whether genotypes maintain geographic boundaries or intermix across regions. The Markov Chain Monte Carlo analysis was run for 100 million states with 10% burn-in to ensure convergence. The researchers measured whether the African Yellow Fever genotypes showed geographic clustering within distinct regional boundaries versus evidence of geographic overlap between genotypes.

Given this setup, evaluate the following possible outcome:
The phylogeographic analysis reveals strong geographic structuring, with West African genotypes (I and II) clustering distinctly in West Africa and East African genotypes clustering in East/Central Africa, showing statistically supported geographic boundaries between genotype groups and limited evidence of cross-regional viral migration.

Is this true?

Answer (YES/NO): NO